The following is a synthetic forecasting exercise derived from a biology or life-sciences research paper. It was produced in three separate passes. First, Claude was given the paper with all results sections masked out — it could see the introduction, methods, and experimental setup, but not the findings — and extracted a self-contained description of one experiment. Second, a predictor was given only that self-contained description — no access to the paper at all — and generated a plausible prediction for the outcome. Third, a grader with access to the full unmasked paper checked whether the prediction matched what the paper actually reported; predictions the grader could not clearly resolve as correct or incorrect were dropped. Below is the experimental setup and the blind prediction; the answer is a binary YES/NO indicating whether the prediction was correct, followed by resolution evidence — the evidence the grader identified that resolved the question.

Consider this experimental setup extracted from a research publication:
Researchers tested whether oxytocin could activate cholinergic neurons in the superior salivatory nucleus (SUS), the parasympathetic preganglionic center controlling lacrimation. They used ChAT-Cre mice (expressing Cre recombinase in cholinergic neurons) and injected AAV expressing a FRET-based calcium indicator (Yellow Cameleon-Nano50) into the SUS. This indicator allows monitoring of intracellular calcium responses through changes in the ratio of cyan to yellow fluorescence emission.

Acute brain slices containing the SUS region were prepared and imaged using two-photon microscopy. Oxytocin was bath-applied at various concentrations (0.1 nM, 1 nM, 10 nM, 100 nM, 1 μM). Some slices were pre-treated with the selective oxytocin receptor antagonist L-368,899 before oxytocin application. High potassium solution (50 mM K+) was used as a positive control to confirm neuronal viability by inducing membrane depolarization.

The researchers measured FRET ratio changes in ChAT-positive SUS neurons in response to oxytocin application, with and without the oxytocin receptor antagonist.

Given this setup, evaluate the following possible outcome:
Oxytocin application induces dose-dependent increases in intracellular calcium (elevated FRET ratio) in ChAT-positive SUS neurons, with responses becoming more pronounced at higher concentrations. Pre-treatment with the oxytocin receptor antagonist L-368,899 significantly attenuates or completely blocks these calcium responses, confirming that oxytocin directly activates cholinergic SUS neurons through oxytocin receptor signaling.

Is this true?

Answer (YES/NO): YES